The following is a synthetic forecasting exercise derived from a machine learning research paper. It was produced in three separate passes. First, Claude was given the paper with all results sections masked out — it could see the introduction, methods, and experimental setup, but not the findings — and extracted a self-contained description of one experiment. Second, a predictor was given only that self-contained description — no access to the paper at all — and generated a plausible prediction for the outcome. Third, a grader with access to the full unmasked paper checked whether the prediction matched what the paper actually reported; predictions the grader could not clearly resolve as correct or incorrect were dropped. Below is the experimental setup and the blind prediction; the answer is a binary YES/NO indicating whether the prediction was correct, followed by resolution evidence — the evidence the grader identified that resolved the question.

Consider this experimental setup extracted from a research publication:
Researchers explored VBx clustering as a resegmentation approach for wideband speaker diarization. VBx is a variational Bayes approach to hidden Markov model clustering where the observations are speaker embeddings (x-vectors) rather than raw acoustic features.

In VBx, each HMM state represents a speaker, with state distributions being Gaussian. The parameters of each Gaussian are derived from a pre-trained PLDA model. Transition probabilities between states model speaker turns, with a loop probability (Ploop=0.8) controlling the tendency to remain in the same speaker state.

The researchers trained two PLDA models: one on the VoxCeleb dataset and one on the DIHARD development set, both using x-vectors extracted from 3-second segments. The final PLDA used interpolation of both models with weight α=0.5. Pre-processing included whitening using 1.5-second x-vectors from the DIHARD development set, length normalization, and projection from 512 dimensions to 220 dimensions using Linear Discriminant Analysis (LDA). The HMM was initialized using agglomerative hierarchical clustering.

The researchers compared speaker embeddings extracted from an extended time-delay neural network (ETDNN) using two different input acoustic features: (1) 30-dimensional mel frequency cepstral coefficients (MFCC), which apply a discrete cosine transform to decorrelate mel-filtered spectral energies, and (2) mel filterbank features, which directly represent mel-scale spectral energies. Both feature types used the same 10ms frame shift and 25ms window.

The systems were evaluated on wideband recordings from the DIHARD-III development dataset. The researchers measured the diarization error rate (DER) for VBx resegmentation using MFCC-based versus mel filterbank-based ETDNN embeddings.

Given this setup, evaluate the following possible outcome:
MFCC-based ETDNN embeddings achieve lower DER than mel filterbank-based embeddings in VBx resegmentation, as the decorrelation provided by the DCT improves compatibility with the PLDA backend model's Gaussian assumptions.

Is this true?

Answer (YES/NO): NO